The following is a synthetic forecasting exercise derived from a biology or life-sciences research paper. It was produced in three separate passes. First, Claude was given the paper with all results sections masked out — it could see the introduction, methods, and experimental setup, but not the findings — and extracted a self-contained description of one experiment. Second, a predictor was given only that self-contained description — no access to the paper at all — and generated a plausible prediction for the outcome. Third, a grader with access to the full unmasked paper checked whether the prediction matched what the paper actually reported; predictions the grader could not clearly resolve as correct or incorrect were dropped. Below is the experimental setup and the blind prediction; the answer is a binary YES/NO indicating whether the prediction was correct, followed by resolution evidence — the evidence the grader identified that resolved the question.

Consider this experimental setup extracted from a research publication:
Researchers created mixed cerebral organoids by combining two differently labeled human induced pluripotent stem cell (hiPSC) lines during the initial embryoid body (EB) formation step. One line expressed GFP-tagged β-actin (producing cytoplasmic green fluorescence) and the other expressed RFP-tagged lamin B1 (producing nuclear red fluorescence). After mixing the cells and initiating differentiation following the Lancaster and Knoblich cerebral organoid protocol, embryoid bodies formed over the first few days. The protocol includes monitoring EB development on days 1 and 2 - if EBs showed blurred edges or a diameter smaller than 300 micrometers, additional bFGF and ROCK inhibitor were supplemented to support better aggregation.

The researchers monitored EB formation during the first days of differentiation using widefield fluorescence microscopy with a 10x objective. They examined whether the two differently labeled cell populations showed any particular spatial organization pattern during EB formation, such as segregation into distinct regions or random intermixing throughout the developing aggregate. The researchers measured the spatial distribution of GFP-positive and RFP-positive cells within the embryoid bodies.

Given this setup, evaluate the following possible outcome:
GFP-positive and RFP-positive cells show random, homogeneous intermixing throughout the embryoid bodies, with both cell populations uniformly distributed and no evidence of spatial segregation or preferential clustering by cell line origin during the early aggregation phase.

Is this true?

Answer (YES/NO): NO